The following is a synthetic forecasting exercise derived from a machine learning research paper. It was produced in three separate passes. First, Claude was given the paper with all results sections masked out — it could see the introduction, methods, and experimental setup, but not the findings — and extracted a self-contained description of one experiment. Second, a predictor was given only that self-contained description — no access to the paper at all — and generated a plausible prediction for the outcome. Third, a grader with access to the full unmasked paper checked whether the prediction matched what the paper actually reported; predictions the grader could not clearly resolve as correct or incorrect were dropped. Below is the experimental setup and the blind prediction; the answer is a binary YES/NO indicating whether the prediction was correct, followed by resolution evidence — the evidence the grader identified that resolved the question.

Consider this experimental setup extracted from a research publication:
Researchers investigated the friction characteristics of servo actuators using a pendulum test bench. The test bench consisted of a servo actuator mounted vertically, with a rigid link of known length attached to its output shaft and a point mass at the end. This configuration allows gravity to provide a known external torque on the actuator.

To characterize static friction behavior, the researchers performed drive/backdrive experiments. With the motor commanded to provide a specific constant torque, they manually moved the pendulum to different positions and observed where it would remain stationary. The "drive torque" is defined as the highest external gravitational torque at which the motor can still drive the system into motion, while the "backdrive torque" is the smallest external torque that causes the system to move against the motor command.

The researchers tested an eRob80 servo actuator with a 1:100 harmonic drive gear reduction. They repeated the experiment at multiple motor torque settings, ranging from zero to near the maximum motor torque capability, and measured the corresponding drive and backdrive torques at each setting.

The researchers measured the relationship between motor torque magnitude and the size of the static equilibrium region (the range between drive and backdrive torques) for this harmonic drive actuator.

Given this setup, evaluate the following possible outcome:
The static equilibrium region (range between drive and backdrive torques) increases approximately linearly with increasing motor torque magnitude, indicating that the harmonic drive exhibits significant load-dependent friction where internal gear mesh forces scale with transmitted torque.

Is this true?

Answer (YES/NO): NO